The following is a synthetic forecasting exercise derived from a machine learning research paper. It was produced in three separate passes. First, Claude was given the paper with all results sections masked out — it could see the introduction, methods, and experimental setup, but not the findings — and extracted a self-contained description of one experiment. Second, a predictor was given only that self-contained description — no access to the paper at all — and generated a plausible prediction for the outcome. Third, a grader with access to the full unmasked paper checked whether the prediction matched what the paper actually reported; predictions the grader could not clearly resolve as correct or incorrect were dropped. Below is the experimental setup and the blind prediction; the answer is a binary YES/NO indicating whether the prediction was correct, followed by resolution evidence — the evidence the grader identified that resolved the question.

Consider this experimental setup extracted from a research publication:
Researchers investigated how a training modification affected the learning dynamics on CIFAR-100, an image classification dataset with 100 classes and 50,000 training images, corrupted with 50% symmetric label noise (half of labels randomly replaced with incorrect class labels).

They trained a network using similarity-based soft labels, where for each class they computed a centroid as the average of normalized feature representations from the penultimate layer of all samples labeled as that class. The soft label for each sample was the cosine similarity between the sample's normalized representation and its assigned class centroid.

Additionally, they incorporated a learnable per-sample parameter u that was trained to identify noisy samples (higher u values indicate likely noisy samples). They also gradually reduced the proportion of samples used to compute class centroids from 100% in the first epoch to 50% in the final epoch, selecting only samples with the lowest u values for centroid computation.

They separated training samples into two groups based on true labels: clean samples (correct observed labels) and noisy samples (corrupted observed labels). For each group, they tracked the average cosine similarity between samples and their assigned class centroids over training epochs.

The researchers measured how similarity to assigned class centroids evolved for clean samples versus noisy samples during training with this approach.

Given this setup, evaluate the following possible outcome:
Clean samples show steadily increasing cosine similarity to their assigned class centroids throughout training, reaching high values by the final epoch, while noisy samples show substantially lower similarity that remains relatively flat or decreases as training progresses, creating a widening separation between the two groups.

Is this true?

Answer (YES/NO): YES